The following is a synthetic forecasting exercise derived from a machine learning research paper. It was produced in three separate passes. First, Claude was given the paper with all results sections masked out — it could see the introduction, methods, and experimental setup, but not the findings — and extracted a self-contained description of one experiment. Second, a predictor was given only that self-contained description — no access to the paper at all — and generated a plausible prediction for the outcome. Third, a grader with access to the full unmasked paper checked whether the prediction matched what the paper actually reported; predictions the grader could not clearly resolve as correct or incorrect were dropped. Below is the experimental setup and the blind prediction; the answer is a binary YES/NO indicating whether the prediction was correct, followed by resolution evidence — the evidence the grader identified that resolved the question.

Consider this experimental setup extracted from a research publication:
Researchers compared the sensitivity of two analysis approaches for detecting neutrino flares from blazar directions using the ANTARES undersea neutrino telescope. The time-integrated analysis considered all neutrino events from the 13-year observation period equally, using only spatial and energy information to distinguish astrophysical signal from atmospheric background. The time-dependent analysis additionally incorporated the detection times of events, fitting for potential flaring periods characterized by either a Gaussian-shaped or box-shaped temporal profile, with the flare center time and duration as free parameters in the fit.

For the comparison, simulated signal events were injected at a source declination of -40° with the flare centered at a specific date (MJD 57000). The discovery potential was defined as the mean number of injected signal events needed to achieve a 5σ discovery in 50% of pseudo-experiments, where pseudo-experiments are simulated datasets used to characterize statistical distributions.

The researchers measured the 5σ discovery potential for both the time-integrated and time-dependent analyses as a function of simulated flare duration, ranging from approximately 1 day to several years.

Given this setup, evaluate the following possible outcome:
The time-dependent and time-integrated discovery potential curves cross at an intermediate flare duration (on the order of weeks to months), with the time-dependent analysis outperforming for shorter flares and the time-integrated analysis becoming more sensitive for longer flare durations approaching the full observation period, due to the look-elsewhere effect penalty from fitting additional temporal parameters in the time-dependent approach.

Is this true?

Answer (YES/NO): NO